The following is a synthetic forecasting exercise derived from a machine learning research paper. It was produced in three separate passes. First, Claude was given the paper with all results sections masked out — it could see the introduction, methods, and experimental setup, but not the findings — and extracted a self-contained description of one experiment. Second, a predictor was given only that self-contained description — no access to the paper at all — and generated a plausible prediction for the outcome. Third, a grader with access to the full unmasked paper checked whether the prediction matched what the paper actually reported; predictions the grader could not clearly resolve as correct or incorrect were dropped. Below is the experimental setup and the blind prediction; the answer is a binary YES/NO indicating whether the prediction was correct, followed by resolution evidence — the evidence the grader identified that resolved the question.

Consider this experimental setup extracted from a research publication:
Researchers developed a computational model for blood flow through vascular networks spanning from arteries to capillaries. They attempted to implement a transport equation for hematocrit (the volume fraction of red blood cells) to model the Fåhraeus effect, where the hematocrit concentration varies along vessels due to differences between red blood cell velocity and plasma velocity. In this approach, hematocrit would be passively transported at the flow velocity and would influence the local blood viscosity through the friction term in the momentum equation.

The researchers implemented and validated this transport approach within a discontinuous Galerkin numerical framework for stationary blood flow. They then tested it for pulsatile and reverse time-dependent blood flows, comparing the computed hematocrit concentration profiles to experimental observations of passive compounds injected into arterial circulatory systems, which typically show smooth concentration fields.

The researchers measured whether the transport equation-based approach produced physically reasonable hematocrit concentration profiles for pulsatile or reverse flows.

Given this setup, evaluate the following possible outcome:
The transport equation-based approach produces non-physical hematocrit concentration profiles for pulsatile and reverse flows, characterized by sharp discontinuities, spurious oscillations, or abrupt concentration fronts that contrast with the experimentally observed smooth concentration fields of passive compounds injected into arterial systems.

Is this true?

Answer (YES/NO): YES